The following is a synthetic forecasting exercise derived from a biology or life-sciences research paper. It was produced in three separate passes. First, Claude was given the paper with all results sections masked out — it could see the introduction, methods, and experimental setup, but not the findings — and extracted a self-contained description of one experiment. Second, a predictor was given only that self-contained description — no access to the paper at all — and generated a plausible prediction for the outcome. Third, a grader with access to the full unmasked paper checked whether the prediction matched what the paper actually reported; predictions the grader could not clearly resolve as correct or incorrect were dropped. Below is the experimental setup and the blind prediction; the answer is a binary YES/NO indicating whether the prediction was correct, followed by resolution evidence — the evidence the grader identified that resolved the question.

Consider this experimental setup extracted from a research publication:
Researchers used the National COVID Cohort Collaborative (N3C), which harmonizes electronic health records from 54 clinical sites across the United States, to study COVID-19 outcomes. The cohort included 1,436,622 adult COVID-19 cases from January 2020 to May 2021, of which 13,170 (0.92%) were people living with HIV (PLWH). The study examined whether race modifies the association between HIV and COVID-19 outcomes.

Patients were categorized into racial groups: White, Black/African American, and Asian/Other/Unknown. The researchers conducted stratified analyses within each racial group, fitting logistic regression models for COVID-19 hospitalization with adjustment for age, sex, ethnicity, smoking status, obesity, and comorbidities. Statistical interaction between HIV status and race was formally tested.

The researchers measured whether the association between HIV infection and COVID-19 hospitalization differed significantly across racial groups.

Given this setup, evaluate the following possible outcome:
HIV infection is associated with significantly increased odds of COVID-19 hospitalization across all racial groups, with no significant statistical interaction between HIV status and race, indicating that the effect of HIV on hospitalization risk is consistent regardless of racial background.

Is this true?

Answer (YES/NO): NO